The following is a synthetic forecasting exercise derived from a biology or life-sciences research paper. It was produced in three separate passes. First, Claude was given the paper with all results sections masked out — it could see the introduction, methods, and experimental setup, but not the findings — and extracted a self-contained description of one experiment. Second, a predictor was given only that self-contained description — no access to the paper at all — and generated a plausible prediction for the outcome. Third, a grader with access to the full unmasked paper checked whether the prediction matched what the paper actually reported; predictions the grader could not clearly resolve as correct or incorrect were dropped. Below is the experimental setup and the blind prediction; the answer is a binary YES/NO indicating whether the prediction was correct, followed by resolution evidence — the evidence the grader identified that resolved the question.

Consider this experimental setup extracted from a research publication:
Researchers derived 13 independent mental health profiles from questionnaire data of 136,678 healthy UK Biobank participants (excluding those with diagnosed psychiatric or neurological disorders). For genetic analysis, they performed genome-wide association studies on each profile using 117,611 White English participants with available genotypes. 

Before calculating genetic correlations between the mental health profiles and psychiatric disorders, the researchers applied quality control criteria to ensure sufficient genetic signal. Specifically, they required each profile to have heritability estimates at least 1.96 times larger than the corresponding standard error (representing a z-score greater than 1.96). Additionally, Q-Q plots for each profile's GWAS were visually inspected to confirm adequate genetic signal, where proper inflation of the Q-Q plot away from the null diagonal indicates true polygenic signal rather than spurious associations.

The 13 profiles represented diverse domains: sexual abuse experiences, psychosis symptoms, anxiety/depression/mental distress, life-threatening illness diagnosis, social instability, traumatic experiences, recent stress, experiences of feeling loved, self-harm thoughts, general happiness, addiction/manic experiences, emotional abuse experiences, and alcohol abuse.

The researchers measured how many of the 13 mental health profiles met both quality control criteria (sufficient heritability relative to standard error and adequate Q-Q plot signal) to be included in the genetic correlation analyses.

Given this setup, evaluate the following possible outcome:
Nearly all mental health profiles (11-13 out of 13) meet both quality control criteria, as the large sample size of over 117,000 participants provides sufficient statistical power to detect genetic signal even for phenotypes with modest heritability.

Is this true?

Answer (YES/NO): YES